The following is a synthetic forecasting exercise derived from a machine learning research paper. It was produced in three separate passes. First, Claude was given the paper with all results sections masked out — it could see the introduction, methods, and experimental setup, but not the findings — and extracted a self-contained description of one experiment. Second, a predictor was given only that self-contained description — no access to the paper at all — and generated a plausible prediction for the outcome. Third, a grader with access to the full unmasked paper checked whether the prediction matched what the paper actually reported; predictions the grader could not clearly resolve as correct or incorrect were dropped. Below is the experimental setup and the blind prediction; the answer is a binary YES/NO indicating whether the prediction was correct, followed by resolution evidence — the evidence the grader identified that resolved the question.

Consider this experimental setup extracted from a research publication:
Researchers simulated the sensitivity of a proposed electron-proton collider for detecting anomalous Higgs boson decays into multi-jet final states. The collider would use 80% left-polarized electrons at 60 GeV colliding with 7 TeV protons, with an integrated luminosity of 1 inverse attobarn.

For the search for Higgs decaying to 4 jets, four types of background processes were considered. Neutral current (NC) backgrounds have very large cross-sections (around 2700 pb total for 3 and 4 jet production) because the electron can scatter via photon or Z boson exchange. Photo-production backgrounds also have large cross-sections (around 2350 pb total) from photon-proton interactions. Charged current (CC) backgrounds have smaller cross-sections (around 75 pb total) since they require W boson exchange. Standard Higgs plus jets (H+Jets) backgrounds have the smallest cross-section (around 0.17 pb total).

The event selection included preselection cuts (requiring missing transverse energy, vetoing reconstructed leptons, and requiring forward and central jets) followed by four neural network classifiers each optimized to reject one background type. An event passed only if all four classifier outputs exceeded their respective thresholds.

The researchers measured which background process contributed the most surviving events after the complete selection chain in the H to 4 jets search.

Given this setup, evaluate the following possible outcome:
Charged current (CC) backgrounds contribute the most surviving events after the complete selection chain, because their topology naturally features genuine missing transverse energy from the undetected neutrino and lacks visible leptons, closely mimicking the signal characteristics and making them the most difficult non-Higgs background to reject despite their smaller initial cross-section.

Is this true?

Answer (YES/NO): NO